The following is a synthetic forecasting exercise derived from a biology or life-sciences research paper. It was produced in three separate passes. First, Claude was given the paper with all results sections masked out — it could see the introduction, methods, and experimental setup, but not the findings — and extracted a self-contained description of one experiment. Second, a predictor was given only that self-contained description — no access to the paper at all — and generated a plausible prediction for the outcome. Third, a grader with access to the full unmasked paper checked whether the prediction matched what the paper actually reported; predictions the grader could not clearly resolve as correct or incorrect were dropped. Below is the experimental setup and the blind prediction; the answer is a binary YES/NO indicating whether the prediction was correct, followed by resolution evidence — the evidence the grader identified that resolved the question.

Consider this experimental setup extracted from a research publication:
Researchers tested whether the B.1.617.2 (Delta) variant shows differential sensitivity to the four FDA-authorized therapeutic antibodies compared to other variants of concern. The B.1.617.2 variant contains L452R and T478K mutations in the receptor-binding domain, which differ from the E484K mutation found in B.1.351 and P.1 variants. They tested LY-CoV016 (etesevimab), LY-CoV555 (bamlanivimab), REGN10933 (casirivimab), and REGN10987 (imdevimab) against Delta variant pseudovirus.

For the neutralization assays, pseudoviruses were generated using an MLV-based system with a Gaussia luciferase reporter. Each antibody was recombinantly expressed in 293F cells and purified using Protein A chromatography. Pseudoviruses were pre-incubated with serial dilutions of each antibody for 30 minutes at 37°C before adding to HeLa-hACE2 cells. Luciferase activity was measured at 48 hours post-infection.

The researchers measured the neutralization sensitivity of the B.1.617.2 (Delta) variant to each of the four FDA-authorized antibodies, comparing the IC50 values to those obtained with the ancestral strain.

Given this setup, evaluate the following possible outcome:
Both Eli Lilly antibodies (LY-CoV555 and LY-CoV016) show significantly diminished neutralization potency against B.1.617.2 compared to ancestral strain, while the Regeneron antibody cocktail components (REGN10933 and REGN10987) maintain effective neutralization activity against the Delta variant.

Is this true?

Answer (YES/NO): NO